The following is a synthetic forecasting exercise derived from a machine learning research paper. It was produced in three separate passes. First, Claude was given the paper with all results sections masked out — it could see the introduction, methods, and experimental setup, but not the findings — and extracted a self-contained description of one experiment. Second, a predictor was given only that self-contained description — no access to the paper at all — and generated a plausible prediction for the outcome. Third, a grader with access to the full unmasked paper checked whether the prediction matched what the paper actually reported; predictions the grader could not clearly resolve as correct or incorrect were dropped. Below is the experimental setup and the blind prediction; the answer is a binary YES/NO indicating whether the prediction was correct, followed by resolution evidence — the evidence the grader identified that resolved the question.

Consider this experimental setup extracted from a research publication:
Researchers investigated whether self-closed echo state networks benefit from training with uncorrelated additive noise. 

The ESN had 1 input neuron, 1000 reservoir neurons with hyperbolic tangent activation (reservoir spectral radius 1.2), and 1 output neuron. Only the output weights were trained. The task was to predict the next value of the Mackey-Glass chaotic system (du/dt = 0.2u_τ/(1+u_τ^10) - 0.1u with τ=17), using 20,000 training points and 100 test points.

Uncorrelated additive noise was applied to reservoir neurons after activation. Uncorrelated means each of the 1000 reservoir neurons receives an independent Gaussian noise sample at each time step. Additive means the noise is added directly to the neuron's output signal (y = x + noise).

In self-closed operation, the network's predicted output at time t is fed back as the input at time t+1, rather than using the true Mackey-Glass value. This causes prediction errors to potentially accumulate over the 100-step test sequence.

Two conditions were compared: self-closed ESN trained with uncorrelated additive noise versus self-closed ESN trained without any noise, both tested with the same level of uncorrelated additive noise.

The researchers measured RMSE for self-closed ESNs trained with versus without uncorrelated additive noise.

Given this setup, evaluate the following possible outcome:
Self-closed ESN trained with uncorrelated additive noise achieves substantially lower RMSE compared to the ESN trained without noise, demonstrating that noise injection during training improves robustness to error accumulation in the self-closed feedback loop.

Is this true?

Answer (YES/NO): NO